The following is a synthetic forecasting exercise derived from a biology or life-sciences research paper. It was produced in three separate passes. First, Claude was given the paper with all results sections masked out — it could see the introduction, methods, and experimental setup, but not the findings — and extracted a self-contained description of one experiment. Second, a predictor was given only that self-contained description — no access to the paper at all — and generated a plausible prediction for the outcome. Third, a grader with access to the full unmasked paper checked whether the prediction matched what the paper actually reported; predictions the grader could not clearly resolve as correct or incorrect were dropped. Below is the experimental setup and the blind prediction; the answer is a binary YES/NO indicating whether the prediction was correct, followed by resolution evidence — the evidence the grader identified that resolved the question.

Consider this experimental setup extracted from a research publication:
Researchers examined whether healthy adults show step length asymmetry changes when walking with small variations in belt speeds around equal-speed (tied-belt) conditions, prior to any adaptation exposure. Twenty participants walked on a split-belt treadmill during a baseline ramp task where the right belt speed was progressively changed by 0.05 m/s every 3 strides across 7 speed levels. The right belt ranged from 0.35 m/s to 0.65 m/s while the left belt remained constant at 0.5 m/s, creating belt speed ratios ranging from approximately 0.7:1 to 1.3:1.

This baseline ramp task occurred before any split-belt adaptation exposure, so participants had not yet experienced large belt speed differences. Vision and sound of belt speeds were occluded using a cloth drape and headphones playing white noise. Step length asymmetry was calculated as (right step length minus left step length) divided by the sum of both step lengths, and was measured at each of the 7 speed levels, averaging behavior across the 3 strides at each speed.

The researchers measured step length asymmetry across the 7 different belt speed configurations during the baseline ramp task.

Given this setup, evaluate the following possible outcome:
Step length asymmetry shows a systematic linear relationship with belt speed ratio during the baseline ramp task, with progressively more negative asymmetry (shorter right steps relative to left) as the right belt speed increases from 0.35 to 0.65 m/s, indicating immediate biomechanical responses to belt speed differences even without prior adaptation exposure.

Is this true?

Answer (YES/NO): NO